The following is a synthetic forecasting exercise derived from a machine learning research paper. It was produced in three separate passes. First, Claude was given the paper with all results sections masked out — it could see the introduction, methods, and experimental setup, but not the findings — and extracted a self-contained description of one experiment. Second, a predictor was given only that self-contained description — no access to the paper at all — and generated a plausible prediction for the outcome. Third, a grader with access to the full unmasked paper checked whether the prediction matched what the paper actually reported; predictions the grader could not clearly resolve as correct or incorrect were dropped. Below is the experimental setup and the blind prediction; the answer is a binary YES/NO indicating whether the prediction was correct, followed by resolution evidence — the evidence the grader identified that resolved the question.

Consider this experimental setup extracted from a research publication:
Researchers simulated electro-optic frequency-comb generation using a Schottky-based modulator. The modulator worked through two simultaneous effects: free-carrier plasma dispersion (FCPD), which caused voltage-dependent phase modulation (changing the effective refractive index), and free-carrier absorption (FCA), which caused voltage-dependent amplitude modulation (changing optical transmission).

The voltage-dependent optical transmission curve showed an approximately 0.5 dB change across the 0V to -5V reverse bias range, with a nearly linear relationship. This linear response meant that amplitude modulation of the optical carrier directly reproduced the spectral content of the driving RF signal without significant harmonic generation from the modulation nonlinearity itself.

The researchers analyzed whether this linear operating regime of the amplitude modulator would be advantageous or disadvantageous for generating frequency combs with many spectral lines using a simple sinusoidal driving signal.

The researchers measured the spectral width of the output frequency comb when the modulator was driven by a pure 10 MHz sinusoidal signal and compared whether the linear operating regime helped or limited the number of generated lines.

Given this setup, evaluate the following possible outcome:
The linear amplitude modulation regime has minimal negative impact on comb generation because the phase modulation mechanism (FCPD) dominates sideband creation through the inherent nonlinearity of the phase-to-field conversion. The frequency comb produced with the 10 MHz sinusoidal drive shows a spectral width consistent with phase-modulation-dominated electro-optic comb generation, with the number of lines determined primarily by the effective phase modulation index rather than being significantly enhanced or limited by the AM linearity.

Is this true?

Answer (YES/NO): NO